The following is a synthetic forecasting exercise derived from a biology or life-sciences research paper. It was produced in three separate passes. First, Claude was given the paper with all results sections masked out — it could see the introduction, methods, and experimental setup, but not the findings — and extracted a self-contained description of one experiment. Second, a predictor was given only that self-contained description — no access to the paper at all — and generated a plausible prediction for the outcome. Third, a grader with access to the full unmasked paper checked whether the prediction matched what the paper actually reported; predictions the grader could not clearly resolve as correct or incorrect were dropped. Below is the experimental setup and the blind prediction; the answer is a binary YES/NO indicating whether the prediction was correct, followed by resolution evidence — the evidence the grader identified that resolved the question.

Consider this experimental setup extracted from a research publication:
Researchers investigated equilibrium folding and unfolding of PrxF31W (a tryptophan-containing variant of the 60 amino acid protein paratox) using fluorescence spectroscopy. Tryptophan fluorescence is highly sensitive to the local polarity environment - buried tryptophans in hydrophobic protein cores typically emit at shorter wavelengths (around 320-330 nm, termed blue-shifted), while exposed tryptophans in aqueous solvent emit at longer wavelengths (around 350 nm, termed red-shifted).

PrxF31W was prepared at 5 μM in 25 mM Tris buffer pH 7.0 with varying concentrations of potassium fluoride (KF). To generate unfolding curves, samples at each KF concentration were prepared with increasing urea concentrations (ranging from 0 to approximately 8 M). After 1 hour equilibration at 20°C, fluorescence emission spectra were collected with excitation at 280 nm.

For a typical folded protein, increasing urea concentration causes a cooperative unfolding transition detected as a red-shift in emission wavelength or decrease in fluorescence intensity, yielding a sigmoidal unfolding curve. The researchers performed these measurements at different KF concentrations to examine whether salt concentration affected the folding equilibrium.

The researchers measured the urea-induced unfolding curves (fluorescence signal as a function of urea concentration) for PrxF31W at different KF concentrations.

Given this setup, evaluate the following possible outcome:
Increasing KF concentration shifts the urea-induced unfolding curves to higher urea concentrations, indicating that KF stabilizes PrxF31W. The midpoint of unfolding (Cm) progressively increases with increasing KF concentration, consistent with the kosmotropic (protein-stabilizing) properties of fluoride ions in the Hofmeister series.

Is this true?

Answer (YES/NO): YES